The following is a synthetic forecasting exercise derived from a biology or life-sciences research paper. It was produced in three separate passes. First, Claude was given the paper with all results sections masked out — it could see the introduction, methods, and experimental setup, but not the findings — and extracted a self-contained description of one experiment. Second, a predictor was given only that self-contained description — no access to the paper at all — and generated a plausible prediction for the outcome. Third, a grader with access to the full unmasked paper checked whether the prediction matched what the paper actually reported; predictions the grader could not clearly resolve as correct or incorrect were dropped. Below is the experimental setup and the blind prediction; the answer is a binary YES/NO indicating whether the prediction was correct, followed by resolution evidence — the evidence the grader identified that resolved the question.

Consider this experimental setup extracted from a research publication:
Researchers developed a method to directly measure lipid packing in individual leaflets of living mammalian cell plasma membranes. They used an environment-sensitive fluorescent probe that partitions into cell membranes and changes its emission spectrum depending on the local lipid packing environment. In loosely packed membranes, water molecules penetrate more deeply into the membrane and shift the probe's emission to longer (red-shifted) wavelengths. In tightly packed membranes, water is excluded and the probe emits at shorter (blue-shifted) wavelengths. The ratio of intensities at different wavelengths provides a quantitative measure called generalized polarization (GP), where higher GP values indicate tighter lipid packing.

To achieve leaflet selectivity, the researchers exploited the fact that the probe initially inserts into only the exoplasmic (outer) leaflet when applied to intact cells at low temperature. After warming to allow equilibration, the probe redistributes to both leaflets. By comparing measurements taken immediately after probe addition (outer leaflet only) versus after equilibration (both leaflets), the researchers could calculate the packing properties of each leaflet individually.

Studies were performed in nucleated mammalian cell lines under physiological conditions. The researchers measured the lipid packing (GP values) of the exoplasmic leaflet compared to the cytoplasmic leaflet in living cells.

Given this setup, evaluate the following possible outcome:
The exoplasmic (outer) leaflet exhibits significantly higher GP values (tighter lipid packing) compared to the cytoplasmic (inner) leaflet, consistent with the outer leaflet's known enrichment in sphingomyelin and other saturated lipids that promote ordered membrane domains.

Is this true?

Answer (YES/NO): YES